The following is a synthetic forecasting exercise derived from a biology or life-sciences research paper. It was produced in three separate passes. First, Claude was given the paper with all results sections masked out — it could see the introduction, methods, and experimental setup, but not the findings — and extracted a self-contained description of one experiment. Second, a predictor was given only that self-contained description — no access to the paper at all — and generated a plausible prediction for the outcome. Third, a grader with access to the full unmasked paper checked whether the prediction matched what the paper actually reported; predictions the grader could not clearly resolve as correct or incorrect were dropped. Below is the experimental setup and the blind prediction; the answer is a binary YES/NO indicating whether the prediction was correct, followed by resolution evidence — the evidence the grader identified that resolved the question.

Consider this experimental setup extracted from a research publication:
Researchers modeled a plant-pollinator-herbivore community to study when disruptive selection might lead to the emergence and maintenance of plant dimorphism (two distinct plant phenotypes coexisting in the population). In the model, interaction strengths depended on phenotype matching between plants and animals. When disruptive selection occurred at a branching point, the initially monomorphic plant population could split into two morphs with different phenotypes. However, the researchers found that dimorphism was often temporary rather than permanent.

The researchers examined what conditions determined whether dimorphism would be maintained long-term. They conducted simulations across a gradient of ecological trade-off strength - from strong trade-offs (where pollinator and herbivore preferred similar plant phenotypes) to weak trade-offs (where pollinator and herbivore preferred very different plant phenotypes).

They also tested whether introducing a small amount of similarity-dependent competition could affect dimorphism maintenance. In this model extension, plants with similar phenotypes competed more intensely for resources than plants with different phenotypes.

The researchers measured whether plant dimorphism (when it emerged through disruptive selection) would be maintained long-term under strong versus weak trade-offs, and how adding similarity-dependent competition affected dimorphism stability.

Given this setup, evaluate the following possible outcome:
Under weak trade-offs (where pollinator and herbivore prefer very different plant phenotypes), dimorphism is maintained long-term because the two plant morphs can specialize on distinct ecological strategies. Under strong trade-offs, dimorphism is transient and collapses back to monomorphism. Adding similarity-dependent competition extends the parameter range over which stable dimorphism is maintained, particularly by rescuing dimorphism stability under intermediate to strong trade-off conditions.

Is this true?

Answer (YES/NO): NO